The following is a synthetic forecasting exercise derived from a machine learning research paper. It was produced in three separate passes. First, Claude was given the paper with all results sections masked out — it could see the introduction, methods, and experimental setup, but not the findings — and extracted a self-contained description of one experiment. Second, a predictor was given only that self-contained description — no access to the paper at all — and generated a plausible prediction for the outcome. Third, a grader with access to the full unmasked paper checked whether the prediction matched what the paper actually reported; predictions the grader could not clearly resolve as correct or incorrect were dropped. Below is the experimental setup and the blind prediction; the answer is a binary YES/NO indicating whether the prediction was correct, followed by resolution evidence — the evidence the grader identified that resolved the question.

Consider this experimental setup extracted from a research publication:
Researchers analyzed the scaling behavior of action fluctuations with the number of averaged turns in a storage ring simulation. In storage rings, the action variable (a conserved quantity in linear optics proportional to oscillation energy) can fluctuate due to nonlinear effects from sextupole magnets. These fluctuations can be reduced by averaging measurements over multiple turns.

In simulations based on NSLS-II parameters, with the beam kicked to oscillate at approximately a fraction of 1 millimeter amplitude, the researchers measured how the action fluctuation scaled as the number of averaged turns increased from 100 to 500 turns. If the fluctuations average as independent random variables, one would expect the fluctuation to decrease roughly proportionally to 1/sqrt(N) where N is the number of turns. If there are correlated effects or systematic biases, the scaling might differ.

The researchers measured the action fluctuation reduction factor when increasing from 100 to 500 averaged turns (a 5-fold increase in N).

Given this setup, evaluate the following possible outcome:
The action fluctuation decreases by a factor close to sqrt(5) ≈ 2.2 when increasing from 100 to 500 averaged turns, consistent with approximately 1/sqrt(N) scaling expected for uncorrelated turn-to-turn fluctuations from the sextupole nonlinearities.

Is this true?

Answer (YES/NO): NO